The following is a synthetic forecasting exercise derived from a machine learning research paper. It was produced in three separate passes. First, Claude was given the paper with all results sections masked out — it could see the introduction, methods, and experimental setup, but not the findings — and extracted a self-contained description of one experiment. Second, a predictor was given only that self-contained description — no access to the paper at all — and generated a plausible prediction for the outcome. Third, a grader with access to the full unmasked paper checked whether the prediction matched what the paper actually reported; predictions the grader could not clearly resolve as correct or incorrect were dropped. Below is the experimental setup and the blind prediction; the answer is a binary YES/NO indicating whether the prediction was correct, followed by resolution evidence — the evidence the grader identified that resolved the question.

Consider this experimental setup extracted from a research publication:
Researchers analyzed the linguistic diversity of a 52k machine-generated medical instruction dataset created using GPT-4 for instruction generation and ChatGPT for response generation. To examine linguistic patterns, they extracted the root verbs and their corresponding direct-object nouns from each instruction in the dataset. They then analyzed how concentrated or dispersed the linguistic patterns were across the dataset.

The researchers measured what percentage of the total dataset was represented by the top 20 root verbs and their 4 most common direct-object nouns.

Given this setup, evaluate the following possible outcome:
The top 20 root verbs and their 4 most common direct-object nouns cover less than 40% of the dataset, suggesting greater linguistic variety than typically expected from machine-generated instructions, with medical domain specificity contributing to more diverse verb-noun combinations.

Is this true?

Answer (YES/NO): YES